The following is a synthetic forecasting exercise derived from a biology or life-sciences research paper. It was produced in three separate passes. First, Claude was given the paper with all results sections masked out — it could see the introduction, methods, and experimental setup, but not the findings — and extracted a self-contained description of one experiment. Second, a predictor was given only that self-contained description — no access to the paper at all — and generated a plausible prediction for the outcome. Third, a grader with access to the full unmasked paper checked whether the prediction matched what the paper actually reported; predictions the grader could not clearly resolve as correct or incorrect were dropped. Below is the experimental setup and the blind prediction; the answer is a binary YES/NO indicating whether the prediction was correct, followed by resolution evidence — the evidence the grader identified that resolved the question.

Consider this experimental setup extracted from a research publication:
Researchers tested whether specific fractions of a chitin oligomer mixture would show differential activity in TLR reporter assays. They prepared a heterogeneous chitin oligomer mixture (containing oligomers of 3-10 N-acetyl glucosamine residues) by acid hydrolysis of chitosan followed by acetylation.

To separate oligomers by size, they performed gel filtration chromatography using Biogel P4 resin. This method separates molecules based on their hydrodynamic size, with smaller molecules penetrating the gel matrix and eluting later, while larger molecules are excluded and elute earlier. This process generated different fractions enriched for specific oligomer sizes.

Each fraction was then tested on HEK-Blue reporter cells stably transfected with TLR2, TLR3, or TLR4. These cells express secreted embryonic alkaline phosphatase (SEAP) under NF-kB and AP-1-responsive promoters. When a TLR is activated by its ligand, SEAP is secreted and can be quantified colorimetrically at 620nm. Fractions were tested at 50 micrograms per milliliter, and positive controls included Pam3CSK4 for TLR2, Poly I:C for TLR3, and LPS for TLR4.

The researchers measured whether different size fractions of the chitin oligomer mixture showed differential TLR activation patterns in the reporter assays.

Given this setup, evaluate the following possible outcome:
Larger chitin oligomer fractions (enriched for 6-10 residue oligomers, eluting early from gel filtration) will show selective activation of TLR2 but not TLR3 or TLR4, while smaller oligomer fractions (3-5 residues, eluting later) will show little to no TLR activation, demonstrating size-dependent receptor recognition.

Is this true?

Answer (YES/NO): NO